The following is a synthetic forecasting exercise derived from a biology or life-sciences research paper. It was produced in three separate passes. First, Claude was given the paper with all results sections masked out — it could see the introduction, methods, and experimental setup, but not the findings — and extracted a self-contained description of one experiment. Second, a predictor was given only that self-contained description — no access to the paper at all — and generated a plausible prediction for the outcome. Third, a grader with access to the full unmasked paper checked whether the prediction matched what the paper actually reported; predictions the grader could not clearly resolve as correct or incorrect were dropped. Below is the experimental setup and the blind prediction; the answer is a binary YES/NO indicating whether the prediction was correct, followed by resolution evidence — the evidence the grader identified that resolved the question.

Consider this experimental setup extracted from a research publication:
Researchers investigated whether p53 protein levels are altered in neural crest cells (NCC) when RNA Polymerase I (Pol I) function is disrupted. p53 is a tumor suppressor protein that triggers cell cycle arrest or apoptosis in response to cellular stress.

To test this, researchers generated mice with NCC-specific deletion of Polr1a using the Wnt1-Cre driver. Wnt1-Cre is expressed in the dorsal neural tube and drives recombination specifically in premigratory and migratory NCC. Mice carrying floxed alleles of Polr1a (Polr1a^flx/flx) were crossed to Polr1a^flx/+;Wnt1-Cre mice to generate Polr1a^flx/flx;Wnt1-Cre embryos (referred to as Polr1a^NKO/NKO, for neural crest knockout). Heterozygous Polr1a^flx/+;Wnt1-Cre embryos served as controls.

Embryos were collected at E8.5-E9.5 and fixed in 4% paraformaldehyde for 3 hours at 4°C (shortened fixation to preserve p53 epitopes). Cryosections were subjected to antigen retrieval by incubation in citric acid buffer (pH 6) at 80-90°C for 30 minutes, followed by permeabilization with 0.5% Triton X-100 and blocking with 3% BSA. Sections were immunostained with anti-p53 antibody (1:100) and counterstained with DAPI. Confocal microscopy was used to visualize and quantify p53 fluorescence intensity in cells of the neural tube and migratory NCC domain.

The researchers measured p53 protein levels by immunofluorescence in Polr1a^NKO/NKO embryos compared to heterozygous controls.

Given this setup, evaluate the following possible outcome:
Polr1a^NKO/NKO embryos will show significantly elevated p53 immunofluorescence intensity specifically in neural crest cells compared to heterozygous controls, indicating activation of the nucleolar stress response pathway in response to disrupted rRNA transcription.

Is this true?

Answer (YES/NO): YES